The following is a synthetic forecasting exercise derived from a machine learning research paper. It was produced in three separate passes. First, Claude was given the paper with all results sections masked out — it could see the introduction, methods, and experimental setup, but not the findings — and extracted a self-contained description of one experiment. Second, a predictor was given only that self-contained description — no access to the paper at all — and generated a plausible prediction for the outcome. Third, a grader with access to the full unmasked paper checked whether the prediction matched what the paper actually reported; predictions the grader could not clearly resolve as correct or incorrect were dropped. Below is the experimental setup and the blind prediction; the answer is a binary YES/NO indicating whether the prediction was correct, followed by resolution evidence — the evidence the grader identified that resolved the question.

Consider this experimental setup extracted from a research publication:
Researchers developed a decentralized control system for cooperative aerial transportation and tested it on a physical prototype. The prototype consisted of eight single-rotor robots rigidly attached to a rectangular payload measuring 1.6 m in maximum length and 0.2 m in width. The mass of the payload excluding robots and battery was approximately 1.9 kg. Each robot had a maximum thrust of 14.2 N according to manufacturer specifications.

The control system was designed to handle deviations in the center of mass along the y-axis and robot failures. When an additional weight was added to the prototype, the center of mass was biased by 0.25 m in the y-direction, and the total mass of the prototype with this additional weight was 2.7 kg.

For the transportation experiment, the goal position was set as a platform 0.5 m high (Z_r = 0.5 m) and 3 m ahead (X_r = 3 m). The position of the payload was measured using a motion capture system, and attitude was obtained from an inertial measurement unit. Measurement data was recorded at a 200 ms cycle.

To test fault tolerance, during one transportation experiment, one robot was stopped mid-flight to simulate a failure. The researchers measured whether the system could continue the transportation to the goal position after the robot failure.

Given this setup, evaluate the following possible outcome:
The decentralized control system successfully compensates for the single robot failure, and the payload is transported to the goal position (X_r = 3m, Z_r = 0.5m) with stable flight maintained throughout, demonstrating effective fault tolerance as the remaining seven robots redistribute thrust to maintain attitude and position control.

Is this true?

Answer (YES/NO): NO